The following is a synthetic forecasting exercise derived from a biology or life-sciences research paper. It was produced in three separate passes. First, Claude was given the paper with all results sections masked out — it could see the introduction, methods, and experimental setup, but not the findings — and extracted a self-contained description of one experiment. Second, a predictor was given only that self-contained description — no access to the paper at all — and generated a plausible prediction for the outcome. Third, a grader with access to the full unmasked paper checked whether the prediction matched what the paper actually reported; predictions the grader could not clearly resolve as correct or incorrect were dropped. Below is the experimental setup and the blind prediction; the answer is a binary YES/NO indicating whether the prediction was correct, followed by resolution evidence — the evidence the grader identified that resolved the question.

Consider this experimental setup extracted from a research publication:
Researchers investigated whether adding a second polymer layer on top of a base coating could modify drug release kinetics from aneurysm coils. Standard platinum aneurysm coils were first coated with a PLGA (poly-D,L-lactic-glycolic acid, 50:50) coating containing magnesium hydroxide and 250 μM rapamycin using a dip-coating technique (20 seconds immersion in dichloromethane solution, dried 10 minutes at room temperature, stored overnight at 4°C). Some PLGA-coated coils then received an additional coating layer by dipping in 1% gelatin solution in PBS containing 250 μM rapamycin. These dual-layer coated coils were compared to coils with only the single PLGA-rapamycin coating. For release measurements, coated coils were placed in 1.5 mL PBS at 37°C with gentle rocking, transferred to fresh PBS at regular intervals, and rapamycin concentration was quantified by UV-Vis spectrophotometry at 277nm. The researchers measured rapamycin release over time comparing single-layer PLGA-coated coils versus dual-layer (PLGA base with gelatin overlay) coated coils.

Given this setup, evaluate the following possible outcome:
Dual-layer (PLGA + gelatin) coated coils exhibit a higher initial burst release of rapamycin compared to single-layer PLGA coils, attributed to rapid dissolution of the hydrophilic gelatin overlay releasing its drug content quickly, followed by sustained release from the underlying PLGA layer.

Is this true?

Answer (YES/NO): NO